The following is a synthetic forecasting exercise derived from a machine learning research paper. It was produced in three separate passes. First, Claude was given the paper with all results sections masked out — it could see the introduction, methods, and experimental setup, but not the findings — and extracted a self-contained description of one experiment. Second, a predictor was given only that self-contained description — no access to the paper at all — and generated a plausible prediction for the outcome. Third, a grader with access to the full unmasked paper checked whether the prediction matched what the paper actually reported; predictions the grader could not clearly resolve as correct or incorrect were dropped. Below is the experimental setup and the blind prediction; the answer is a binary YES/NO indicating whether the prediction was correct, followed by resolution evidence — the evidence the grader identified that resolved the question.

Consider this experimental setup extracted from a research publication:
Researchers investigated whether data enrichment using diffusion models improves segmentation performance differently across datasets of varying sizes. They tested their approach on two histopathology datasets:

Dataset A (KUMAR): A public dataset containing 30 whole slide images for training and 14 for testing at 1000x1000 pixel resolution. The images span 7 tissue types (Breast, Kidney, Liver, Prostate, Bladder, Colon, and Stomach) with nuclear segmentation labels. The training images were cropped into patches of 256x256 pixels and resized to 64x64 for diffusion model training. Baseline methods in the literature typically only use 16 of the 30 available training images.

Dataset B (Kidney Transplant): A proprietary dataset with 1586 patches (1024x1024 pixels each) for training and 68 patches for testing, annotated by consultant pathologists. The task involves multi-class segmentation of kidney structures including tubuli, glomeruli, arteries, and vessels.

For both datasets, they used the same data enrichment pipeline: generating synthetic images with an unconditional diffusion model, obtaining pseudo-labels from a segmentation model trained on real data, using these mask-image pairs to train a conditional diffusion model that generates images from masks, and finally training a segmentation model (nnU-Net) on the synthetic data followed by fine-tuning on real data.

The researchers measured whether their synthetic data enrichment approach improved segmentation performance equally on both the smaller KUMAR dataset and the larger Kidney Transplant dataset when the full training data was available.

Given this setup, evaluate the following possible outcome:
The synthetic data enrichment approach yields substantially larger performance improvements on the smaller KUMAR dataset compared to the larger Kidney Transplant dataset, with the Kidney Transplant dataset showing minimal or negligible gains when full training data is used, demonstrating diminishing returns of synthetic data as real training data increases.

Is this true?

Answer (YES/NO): NO